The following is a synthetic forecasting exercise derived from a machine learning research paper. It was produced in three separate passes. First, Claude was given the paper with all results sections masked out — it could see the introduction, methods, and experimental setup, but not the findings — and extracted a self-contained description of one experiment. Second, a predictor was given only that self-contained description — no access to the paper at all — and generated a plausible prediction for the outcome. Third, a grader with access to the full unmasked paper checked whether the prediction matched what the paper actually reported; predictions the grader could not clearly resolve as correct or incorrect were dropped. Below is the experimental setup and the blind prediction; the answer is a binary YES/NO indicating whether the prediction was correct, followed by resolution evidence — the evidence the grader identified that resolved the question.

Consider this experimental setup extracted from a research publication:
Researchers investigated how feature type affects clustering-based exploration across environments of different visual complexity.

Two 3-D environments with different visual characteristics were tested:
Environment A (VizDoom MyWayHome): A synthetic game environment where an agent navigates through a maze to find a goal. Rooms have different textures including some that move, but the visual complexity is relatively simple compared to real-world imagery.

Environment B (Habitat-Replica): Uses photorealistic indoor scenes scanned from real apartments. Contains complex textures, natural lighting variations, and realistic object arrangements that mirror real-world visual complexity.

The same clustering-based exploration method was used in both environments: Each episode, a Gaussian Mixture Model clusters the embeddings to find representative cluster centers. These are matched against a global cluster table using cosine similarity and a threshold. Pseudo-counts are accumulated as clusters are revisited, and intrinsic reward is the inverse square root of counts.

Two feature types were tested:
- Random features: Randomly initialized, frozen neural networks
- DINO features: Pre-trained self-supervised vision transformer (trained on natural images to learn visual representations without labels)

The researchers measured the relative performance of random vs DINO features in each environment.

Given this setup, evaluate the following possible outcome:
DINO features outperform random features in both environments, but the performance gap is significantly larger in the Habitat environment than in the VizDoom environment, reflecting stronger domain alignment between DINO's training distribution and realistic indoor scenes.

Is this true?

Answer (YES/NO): NO